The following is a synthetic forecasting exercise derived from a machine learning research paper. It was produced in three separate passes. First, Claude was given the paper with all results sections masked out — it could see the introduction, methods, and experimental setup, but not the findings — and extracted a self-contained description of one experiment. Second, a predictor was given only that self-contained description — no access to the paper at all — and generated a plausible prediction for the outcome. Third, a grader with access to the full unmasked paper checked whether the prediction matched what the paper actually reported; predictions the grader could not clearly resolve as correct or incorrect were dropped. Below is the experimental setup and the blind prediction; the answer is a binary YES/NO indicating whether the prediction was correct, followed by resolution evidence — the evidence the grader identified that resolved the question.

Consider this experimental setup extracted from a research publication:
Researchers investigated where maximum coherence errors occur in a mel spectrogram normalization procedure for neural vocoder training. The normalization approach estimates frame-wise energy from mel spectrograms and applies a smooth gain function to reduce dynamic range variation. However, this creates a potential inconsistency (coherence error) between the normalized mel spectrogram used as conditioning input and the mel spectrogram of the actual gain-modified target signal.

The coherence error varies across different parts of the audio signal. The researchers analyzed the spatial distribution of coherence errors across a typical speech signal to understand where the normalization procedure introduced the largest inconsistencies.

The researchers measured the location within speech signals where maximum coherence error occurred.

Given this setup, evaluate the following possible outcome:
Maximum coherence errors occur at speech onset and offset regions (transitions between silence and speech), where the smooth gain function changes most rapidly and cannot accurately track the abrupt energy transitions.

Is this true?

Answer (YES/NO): NO